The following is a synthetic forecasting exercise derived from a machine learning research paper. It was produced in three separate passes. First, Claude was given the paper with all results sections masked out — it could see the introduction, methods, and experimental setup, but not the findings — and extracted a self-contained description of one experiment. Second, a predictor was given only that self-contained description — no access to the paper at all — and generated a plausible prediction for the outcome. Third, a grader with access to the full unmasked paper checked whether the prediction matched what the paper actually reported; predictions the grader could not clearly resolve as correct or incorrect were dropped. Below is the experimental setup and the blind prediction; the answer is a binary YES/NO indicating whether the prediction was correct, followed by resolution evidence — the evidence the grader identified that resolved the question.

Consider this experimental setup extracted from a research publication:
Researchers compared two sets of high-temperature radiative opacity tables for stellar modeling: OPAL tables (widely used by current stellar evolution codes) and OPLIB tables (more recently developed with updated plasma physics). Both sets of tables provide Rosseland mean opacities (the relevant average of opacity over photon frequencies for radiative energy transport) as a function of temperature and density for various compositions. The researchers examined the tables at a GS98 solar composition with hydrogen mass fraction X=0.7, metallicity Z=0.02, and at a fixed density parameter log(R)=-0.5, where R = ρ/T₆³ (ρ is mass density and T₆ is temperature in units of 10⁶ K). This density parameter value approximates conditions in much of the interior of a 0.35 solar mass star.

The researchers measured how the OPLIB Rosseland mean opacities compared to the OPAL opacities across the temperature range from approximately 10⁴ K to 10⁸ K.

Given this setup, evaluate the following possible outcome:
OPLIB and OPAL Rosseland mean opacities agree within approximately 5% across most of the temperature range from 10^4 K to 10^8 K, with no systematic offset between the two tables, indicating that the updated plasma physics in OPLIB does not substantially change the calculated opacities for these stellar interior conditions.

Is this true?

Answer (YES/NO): NO